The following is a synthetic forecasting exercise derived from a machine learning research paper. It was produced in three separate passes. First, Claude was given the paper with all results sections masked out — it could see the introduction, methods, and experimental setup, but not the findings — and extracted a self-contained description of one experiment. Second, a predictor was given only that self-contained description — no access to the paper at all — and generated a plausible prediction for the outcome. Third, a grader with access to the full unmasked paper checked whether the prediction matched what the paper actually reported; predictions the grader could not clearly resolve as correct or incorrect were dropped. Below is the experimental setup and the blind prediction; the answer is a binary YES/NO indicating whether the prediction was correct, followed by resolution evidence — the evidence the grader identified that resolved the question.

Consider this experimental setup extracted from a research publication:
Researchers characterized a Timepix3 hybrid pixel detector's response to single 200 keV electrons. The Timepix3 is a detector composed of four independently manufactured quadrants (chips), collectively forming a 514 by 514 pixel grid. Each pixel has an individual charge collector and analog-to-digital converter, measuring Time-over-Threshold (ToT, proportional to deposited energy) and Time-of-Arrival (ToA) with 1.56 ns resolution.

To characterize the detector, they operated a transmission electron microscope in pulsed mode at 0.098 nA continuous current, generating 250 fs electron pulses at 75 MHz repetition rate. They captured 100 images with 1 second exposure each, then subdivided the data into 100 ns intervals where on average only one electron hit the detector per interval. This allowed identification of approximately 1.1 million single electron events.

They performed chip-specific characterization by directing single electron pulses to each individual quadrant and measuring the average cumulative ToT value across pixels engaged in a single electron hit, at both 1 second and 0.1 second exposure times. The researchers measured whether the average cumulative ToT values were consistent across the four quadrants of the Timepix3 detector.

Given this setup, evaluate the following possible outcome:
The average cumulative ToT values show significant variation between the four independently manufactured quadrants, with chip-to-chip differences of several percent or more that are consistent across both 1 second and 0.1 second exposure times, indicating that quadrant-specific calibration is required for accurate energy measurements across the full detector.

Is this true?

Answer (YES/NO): YES